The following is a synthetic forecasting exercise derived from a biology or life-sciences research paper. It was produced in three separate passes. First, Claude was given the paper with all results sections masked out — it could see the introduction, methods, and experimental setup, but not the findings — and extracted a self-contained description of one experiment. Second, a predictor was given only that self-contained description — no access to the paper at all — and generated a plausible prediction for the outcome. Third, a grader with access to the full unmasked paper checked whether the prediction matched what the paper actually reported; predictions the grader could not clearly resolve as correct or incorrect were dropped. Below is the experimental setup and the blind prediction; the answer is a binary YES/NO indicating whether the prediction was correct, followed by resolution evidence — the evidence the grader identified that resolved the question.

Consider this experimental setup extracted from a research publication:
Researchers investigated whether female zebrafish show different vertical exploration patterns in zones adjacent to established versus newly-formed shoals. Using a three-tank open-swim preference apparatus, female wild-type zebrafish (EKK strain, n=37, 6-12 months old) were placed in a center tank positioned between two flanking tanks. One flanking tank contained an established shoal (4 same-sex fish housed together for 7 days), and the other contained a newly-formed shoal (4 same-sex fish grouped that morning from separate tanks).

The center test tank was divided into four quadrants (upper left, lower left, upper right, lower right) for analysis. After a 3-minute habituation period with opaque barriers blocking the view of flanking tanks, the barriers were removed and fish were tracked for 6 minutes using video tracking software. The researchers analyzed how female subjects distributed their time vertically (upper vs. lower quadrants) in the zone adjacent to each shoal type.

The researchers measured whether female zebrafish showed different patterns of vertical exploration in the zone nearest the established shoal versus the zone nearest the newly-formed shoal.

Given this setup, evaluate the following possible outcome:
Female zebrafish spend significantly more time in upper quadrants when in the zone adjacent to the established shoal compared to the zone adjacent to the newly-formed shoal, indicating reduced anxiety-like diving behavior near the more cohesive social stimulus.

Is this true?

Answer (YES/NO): NO